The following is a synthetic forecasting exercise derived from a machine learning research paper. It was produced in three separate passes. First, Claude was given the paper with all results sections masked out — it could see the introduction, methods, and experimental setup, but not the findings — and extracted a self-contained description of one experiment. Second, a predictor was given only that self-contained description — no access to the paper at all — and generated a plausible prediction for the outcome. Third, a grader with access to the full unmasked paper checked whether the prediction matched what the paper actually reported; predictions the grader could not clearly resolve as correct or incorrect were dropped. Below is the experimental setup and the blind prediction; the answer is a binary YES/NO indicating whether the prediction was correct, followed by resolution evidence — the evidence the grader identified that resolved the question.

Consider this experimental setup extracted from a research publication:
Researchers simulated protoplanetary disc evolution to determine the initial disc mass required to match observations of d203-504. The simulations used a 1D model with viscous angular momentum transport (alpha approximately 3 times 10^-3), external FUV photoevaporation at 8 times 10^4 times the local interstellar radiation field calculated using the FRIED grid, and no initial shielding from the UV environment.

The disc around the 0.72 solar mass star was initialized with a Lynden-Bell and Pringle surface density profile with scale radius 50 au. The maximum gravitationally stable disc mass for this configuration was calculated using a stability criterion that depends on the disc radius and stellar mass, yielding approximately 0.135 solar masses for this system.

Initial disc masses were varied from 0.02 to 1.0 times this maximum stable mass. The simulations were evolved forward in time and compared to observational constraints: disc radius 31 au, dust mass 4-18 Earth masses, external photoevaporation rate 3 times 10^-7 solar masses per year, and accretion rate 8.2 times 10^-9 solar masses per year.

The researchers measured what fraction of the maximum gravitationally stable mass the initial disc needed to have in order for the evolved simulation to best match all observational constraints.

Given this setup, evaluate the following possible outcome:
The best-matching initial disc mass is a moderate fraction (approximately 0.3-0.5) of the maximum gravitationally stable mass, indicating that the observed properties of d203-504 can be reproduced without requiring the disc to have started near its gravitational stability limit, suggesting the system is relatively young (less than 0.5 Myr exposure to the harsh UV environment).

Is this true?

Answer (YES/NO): YES